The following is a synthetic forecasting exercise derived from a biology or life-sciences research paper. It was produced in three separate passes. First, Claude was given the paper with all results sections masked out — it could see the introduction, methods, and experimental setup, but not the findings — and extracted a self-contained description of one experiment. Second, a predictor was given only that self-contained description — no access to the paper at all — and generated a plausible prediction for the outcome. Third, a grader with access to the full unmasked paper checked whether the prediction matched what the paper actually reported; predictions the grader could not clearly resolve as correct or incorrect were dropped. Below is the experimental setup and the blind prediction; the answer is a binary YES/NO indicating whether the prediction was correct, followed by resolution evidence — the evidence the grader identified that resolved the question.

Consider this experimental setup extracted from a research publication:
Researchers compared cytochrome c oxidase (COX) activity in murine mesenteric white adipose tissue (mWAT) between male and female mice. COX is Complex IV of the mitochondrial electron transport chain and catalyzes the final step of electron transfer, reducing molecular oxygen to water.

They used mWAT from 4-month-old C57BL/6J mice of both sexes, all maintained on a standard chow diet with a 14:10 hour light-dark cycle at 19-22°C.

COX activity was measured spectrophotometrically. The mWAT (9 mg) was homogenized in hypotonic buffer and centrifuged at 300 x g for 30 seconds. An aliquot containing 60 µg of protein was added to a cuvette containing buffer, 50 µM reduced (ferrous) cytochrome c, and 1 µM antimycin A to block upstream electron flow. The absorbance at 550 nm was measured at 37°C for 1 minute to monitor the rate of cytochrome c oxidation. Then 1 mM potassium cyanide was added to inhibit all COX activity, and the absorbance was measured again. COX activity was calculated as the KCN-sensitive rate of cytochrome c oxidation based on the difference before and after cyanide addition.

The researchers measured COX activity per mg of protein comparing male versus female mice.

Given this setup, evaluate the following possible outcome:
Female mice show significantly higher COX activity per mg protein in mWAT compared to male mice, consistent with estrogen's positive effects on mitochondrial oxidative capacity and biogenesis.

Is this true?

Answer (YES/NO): YES